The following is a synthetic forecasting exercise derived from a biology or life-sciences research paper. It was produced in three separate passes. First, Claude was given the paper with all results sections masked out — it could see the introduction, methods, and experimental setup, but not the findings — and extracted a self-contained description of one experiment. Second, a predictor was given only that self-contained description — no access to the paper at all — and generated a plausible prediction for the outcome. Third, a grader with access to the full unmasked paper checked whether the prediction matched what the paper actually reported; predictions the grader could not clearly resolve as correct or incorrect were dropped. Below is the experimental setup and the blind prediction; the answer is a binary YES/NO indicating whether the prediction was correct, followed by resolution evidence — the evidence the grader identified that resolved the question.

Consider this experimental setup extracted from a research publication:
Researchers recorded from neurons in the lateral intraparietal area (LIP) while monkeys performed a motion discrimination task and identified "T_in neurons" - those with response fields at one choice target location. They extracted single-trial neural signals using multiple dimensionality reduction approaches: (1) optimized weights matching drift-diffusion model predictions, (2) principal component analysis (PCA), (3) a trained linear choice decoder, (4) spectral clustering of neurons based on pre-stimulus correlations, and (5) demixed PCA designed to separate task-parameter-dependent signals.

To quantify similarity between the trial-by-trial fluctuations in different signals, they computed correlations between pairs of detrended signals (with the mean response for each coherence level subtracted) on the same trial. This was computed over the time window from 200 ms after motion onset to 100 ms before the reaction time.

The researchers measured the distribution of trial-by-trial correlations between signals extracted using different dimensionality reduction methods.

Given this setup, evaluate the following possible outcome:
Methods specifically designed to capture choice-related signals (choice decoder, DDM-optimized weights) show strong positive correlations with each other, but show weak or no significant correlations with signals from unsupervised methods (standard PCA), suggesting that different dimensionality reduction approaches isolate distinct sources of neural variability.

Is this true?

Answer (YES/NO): NO